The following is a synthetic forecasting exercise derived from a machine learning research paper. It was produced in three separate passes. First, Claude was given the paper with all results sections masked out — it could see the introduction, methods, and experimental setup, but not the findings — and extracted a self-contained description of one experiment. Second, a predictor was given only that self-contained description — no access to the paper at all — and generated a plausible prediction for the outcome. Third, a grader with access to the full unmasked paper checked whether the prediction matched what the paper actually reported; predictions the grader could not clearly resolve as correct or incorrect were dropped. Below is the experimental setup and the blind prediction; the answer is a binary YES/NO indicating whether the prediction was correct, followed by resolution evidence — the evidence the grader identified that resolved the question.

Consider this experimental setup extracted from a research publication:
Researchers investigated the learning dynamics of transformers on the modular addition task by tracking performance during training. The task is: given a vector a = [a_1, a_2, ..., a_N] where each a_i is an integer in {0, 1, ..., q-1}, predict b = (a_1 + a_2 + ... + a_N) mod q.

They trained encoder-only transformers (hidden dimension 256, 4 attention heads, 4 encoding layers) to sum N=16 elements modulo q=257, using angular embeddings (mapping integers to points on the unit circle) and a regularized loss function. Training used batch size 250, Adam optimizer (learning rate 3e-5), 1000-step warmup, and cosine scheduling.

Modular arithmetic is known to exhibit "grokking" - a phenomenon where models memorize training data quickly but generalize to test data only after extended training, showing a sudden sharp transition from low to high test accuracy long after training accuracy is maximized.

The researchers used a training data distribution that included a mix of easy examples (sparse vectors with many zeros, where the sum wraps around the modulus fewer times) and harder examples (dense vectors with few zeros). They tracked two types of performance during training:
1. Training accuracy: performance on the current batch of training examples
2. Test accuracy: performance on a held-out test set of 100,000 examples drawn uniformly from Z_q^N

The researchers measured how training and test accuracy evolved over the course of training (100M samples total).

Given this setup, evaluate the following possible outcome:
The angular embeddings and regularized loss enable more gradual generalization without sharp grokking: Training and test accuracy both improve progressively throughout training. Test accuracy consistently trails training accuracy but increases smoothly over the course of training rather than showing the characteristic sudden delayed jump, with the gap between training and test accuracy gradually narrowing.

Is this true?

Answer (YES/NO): YES